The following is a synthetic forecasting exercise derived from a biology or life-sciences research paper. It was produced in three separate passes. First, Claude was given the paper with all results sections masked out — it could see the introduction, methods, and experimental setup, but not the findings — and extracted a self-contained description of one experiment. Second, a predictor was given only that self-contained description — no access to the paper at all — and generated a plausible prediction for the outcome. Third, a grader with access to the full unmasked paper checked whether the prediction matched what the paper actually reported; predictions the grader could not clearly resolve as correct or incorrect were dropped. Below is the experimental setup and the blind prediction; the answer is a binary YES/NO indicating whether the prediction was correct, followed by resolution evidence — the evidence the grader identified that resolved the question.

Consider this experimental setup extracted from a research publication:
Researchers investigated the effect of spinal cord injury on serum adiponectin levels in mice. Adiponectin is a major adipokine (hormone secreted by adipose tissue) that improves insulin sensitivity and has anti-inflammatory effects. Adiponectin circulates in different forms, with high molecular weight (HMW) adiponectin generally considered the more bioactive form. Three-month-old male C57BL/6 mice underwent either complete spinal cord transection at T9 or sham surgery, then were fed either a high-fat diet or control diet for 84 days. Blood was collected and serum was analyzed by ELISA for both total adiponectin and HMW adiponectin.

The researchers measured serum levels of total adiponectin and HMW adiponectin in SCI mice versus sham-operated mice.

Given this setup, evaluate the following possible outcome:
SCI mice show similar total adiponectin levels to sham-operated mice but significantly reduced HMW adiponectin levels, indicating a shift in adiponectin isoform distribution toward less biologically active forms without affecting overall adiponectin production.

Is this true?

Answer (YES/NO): NO